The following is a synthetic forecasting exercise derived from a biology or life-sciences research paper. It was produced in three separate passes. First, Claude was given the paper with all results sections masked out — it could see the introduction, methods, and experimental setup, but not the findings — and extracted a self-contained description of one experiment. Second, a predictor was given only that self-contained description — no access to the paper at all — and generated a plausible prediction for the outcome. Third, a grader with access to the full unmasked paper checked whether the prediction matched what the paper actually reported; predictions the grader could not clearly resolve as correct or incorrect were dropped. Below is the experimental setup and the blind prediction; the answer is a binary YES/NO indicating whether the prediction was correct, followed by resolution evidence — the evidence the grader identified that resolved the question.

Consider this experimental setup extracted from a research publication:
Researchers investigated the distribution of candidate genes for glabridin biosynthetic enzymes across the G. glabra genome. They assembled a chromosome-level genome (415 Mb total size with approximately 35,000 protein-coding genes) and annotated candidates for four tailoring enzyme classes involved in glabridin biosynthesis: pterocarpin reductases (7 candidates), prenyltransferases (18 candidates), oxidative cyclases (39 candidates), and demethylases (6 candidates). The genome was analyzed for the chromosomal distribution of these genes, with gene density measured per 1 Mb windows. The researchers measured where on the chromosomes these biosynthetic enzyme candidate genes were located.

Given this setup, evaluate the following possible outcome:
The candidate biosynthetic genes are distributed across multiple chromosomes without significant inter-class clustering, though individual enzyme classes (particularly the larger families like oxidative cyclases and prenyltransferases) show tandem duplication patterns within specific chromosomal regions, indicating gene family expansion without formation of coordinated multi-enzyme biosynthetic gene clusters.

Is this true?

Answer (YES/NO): NO